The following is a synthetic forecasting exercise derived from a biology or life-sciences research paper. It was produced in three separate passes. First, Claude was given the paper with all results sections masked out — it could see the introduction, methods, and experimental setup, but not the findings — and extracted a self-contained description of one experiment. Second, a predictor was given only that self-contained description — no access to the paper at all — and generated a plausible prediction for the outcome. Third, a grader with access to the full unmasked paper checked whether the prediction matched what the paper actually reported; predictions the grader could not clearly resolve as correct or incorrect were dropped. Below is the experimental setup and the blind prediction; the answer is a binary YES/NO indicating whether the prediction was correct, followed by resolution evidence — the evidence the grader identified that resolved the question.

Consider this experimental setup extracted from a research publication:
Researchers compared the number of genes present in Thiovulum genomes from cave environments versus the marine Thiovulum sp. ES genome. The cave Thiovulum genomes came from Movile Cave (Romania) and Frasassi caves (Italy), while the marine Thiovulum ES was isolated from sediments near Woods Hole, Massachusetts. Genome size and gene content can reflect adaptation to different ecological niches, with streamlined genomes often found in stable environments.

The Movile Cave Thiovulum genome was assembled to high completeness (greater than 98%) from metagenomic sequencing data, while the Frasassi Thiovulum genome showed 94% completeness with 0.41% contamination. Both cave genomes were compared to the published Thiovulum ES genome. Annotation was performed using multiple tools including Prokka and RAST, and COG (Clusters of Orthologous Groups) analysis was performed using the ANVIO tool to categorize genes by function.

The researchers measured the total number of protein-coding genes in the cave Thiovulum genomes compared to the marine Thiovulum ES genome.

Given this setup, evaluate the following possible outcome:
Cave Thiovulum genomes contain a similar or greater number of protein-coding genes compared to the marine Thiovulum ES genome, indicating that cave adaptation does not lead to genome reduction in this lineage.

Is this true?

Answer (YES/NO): NO